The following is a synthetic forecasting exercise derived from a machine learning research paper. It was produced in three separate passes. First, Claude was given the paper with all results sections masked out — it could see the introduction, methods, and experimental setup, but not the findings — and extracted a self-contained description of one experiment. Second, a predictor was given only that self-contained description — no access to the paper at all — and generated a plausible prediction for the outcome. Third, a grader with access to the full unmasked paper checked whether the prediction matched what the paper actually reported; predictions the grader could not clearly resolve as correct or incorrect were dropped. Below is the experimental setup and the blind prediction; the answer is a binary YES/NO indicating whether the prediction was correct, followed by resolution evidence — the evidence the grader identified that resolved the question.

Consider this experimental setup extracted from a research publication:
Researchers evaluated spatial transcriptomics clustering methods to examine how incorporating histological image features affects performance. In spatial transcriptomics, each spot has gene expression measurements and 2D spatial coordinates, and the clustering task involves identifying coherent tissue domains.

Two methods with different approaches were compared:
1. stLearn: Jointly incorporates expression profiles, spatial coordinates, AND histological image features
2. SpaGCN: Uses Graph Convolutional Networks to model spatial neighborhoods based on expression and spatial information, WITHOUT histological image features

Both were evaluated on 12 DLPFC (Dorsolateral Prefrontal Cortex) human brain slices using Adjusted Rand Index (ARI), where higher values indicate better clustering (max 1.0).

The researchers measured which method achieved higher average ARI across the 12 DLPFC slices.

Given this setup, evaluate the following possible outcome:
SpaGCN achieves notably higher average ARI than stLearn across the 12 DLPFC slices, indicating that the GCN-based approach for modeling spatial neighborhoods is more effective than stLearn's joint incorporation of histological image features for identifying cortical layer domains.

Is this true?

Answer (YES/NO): NO